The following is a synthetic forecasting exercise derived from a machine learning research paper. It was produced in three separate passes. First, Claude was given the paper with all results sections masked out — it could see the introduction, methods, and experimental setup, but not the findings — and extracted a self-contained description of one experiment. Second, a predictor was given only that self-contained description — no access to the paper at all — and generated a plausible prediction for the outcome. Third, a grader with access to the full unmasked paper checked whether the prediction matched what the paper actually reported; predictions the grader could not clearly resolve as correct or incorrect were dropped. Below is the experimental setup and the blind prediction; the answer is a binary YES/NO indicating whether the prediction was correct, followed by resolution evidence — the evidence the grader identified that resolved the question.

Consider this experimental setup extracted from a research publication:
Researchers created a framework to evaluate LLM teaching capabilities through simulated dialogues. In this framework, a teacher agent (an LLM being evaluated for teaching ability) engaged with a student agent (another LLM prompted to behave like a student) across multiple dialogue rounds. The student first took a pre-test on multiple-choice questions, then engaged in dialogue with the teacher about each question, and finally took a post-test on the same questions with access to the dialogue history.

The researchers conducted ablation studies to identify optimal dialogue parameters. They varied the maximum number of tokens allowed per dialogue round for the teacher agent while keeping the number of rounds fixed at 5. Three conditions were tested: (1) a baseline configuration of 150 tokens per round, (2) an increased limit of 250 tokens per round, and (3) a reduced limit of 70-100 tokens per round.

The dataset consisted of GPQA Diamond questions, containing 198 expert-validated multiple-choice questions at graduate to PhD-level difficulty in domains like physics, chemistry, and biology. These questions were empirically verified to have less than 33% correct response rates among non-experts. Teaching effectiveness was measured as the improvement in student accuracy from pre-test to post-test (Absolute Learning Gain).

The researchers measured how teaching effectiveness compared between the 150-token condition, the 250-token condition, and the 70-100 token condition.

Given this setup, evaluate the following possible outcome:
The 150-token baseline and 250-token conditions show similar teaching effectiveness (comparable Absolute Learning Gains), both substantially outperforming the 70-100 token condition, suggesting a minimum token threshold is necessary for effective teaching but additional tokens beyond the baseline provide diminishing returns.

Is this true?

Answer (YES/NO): YES